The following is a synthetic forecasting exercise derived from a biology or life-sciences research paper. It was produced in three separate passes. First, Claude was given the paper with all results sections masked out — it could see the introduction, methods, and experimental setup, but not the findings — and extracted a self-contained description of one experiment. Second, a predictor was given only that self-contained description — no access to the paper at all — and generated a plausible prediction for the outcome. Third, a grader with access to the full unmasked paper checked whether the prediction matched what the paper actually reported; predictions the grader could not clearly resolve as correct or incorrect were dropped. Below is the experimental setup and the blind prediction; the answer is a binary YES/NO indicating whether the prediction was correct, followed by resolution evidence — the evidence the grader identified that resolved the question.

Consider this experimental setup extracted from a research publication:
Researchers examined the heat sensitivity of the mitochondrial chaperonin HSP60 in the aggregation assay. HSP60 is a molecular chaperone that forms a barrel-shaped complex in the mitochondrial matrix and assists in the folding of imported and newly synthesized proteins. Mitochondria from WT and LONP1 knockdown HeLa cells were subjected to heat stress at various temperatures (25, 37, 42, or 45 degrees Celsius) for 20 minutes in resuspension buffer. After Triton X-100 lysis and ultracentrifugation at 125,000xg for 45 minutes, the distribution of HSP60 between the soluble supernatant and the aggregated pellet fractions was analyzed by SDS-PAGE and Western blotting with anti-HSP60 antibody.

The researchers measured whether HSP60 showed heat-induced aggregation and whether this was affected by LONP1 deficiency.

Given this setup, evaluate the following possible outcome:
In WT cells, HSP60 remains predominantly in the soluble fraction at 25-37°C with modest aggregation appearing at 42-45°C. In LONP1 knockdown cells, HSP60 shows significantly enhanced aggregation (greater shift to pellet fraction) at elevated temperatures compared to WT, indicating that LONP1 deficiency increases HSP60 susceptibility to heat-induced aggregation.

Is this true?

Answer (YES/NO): NO